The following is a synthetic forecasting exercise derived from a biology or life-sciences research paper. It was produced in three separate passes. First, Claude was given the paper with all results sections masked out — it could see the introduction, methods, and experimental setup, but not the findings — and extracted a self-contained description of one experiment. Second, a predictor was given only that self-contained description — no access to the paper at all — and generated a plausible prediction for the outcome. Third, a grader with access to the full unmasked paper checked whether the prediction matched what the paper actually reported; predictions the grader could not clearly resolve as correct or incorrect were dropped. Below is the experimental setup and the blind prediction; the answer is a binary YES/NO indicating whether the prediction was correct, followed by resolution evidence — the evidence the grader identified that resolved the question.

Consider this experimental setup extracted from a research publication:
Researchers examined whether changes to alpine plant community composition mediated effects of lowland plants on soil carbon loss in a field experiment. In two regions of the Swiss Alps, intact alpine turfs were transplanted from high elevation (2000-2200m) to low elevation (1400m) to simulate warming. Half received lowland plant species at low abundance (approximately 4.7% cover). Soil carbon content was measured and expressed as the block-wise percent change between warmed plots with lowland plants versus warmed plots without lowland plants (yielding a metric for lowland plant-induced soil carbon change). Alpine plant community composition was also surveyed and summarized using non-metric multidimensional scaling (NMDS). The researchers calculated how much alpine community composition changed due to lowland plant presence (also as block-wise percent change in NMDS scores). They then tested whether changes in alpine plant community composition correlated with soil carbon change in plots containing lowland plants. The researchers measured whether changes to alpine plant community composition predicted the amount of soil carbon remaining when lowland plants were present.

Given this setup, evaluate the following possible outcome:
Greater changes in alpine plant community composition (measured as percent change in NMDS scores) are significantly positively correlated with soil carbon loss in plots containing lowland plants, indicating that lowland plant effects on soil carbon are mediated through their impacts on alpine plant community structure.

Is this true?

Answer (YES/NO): NO